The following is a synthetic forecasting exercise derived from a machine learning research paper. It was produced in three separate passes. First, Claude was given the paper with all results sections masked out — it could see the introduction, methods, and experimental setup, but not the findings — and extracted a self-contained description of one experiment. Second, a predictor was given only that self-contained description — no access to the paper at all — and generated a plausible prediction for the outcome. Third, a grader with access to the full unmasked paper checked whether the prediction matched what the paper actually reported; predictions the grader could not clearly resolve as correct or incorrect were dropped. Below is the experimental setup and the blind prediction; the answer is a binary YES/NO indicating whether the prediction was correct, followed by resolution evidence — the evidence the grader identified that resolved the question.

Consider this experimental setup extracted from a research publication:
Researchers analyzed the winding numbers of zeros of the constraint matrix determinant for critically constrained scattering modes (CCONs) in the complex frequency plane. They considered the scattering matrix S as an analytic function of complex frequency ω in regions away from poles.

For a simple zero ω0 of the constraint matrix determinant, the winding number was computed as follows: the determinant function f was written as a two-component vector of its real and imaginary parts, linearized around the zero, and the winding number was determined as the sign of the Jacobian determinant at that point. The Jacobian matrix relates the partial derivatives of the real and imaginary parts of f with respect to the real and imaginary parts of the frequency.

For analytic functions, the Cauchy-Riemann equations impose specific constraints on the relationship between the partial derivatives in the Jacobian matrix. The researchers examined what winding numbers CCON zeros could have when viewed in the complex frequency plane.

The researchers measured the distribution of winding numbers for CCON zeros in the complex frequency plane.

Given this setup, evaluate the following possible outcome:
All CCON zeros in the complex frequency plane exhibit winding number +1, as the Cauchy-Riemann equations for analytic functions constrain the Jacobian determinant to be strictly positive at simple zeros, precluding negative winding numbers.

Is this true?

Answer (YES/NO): YES